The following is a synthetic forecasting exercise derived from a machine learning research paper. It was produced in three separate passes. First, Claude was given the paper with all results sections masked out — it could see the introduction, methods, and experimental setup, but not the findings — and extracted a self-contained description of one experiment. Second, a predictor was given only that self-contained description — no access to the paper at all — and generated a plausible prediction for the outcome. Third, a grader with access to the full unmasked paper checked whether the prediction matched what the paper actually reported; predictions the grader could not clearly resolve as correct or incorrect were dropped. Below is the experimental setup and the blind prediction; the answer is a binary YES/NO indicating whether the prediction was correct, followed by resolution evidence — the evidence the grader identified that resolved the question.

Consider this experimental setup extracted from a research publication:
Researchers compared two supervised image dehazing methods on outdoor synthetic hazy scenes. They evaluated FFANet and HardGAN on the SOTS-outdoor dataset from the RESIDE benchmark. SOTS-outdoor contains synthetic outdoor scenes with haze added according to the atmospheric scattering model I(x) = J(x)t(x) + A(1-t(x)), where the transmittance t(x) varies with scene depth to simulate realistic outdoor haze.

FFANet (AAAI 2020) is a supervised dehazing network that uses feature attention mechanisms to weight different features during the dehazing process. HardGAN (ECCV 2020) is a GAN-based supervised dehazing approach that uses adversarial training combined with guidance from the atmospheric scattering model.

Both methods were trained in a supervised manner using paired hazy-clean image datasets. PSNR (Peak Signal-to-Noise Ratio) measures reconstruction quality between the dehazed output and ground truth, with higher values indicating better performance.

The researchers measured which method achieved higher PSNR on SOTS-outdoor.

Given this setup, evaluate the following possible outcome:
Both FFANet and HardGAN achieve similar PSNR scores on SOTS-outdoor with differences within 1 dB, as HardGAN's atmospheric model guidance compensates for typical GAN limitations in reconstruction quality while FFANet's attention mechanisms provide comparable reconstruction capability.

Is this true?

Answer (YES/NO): NO